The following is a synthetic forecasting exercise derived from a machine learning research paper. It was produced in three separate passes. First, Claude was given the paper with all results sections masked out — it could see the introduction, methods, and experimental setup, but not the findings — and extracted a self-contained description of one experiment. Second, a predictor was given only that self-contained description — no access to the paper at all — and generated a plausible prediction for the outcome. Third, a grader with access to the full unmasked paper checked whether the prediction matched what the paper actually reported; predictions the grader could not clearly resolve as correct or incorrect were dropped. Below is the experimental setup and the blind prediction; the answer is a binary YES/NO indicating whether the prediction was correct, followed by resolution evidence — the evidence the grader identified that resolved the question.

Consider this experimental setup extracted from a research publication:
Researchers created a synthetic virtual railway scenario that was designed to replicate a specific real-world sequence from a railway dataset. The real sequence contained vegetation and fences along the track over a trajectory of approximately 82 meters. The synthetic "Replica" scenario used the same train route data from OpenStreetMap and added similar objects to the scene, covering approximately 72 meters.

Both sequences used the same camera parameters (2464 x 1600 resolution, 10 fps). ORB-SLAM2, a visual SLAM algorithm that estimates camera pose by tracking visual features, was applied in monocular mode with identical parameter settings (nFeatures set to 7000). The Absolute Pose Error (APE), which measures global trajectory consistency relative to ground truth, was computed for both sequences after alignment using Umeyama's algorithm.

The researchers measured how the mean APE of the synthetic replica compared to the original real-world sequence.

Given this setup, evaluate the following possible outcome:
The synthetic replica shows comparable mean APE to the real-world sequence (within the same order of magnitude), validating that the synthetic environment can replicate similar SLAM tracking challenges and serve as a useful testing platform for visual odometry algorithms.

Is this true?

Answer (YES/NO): NO